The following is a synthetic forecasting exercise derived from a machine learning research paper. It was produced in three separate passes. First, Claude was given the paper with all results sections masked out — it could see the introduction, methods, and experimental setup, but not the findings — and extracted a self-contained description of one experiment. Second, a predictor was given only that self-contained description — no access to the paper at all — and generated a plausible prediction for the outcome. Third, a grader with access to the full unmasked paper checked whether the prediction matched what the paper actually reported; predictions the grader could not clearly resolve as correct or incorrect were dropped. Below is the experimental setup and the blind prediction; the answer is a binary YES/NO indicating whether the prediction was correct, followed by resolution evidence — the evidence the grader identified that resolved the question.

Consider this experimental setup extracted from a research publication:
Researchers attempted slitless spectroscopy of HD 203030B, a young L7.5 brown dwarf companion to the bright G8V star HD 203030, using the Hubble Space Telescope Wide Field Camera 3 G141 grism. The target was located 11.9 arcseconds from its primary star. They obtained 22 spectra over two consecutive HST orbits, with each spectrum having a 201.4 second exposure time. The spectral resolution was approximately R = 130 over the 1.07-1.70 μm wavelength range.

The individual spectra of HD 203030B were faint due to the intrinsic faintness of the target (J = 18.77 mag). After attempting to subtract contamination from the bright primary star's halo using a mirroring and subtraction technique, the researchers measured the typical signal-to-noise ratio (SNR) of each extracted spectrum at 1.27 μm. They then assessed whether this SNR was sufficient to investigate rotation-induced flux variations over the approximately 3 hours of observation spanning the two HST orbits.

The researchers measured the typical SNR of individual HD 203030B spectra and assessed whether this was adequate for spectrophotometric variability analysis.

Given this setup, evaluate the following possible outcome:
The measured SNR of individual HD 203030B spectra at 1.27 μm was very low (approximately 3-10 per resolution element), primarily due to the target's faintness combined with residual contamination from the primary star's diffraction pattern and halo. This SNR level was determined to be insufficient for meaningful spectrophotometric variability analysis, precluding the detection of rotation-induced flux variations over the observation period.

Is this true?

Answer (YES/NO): YES